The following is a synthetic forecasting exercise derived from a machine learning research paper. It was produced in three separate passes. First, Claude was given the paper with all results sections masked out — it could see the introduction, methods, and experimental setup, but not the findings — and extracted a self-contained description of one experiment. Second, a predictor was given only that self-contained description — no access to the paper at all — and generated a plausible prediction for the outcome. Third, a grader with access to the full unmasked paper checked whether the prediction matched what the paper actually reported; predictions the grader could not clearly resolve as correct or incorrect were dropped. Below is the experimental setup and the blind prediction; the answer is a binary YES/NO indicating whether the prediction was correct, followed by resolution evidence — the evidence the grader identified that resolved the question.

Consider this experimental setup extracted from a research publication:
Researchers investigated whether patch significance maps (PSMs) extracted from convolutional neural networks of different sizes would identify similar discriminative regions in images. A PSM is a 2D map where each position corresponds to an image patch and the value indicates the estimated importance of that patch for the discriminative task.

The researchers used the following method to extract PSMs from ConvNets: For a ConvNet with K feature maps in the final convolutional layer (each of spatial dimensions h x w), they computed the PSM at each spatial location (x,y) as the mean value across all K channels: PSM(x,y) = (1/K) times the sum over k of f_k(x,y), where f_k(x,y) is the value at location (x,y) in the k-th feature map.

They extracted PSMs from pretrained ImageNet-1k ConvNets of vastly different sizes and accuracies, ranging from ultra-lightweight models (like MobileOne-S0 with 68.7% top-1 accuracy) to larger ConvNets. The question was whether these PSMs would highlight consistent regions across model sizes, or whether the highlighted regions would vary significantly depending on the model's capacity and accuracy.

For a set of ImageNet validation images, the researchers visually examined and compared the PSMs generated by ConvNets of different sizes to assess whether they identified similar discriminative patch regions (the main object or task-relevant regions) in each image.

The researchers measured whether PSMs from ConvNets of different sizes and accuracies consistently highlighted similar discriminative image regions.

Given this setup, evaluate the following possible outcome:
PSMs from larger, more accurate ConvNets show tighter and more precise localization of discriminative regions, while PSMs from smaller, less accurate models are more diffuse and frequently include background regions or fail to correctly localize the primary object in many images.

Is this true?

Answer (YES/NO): NO